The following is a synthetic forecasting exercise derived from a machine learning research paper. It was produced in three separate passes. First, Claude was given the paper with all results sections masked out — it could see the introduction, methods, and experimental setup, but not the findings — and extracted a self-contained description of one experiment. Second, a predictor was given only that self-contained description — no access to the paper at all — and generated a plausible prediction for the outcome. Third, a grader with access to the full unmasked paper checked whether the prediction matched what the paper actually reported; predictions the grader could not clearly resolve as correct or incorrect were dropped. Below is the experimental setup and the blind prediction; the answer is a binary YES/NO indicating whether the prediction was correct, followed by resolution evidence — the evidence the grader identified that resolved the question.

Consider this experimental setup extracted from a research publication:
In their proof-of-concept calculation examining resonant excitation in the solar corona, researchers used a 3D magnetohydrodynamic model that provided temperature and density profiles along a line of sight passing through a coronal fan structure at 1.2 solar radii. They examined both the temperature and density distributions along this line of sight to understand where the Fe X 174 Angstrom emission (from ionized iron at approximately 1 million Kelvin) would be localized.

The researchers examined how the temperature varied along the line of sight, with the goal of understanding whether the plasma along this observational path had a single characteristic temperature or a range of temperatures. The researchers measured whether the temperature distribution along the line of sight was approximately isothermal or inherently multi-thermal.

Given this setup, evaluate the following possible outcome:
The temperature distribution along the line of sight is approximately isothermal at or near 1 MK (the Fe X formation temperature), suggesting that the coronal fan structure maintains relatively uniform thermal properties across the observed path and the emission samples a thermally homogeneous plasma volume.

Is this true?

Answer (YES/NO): NO